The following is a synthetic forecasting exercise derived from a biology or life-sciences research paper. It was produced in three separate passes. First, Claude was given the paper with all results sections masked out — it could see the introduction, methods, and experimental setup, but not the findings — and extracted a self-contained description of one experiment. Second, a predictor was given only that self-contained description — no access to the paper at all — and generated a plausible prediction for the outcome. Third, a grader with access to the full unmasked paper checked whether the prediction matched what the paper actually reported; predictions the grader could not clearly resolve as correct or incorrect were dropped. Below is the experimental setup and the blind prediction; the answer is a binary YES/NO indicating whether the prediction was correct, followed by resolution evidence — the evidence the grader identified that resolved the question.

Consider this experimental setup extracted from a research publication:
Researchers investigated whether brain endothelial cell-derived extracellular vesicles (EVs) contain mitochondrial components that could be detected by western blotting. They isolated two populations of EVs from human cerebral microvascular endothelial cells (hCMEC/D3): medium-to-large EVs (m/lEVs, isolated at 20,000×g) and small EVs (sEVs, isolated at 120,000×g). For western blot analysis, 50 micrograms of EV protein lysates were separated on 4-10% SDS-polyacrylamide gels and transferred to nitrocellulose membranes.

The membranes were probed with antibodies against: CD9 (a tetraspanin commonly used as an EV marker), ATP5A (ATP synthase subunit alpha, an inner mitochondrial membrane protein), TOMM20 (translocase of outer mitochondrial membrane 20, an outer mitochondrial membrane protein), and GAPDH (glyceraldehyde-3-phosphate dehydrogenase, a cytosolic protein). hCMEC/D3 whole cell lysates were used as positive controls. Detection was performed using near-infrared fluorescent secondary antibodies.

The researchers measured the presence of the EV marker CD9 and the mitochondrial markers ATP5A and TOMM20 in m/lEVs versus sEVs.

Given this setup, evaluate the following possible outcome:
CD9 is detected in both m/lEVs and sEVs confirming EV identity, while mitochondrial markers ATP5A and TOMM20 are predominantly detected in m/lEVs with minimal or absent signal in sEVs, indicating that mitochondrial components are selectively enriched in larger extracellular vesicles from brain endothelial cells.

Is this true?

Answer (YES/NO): NO